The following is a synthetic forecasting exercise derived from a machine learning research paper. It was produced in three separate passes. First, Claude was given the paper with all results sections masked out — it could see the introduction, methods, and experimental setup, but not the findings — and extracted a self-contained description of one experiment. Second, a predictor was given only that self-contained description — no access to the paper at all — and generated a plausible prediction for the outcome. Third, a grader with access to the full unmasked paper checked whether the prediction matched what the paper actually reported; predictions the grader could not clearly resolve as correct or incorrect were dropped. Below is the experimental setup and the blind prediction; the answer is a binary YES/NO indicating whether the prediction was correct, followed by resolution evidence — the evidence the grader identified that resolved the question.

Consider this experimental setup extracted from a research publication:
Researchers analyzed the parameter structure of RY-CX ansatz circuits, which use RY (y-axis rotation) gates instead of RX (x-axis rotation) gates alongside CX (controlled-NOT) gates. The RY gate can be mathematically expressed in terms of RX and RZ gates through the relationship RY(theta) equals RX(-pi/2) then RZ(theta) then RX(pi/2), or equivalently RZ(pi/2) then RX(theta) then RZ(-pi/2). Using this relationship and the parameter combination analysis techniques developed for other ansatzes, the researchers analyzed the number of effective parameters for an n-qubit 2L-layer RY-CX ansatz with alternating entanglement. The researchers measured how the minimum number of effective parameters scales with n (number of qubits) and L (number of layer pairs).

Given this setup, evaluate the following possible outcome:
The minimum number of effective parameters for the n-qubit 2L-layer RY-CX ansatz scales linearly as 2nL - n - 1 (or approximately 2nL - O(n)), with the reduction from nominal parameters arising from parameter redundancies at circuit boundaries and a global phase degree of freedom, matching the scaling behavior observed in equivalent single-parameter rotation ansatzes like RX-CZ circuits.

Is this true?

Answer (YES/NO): NO